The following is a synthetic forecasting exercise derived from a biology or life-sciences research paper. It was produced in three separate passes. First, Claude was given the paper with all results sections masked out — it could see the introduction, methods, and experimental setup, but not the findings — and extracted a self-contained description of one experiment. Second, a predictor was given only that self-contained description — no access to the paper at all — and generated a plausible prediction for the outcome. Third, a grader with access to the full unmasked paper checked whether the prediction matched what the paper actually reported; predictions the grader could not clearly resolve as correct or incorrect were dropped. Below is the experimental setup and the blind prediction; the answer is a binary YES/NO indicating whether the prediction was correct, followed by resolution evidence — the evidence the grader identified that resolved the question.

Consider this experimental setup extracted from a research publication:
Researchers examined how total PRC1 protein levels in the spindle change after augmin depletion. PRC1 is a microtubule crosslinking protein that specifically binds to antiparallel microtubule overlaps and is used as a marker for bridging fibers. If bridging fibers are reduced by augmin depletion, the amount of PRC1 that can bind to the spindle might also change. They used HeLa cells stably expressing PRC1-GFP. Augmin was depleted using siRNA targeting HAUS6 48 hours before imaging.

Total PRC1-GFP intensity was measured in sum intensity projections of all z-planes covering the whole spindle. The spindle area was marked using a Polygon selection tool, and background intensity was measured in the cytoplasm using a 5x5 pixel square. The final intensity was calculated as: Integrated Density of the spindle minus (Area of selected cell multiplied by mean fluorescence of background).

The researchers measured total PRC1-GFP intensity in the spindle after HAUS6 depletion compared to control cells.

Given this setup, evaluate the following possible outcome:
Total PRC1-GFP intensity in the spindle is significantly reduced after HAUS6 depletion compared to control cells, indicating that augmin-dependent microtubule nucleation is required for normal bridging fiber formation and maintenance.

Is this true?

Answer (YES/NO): NO